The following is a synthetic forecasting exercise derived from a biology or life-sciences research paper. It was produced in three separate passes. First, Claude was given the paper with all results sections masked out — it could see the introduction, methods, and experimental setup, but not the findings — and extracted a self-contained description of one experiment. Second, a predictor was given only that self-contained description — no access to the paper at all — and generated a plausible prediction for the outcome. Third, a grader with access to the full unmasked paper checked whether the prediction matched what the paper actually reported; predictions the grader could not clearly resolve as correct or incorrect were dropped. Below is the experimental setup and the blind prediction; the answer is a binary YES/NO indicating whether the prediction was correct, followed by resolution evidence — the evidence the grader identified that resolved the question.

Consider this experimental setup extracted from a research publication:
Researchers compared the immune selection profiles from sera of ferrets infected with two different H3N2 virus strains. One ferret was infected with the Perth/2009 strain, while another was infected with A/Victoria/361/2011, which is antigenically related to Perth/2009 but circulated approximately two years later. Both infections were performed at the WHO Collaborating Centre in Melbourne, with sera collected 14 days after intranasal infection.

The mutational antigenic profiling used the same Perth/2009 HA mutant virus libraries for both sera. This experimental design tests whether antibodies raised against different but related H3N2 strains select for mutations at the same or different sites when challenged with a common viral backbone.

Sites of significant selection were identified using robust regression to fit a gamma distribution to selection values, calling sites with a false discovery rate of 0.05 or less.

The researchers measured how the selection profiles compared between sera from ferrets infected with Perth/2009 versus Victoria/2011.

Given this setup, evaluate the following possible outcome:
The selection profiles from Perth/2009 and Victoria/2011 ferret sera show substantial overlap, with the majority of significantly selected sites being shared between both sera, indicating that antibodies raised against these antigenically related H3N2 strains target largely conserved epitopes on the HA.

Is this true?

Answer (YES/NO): YES